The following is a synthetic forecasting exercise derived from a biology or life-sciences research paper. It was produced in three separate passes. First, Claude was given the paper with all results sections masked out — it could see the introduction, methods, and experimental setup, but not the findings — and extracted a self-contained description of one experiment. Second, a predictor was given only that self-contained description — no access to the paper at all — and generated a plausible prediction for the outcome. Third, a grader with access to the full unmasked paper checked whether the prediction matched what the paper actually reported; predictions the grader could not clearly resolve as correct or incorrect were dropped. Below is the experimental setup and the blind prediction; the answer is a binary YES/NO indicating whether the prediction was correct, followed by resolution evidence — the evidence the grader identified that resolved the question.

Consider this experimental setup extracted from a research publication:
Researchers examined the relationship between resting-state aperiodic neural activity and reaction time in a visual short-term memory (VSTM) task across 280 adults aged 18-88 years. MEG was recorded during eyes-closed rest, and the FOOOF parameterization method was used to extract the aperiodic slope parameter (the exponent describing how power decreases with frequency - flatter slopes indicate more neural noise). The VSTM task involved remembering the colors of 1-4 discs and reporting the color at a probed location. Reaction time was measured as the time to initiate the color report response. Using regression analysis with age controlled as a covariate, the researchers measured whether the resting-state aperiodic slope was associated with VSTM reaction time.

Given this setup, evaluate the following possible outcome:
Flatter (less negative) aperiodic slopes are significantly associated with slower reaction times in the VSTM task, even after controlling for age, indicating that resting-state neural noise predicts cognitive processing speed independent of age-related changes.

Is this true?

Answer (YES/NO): YES